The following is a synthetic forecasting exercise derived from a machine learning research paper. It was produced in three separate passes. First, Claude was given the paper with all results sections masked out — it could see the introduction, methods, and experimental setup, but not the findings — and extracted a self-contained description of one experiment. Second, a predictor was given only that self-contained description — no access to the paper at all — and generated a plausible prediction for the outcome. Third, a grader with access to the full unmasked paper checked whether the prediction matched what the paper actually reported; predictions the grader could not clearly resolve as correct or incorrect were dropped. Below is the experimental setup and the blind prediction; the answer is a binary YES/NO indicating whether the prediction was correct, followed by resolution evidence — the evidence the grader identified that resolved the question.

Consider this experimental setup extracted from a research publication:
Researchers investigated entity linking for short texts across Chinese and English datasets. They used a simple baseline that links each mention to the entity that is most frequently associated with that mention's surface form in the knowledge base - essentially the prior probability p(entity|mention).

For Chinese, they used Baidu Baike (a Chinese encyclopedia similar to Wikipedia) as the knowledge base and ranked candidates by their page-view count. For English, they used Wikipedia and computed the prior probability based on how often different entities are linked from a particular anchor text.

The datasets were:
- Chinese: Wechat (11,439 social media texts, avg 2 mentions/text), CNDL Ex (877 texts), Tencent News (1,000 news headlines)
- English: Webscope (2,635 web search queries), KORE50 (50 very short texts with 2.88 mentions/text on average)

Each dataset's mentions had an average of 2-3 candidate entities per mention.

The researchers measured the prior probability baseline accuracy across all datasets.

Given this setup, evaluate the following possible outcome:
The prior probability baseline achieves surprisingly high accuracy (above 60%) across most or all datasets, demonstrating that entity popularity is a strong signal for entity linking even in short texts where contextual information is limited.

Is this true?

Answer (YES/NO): NO